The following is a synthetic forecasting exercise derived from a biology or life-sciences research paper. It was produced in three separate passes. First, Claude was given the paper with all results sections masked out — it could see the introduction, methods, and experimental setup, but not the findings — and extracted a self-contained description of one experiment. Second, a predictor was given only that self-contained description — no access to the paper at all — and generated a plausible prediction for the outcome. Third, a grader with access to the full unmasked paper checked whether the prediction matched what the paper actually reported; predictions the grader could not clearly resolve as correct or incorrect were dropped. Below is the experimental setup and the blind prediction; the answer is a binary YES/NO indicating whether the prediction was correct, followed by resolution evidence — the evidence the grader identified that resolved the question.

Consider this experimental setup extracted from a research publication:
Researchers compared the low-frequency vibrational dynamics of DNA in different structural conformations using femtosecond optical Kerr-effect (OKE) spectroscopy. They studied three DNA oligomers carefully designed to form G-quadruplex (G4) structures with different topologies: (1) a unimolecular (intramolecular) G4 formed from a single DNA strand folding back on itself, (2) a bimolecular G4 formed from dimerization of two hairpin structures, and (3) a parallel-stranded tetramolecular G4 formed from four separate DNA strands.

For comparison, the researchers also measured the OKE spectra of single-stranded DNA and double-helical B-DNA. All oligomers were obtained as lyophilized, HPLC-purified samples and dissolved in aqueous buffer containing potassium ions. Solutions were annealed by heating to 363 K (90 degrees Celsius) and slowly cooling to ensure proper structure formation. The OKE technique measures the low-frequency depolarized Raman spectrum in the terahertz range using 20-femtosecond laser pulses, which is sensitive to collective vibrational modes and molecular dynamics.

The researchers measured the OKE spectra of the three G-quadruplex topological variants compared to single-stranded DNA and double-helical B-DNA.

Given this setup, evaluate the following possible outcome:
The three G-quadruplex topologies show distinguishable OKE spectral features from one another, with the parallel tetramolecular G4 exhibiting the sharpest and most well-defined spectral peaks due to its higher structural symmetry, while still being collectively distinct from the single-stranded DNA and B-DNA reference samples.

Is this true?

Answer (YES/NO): NO